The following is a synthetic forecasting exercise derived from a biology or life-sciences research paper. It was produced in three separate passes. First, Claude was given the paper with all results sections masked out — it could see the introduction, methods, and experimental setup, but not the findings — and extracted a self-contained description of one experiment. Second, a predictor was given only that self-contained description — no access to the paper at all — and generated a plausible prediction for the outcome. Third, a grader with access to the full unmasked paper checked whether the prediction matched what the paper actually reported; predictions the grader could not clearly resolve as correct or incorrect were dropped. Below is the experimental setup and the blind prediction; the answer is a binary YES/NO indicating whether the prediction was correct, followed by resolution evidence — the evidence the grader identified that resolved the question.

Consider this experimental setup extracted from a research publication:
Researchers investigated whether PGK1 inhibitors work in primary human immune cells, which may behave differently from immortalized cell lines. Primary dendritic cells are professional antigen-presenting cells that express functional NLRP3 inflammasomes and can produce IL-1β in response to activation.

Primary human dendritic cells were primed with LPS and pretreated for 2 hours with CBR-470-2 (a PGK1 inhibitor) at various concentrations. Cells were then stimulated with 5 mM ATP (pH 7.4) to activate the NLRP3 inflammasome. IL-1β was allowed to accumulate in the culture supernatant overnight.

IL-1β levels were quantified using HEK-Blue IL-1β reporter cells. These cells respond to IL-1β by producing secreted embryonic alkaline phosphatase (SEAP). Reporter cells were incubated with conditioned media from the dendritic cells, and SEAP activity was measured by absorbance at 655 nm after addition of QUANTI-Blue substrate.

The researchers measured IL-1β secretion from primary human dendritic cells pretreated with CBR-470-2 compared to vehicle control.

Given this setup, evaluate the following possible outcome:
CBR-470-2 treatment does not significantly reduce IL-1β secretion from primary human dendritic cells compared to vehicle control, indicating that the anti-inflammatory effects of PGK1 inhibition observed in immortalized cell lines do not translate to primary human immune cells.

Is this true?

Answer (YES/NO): NO